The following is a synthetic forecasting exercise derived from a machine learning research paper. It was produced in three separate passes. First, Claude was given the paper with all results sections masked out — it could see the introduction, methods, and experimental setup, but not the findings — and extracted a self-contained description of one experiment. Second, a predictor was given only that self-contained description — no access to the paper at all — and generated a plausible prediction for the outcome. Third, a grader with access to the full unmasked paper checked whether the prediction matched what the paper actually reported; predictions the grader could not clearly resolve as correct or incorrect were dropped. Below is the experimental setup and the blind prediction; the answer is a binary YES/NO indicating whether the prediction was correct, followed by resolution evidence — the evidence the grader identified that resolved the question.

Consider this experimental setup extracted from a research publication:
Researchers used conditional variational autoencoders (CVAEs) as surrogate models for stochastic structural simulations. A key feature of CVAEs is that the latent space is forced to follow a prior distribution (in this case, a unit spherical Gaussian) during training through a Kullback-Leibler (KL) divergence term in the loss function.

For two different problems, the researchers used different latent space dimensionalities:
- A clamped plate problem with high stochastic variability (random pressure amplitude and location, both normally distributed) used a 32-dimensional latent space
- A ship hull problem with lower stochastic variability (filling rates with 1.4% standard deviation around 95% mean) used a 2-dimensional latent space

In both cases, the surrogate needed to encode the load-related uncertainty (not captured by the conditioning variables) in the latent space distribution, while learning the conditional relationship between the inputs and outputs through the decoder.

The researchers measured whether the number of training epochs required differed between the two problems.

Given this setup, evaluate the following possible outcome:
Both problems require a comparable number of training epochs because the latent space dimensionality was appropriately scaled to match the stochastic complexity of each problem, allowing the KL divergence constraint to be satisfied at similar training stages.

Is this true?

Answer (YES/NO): NO